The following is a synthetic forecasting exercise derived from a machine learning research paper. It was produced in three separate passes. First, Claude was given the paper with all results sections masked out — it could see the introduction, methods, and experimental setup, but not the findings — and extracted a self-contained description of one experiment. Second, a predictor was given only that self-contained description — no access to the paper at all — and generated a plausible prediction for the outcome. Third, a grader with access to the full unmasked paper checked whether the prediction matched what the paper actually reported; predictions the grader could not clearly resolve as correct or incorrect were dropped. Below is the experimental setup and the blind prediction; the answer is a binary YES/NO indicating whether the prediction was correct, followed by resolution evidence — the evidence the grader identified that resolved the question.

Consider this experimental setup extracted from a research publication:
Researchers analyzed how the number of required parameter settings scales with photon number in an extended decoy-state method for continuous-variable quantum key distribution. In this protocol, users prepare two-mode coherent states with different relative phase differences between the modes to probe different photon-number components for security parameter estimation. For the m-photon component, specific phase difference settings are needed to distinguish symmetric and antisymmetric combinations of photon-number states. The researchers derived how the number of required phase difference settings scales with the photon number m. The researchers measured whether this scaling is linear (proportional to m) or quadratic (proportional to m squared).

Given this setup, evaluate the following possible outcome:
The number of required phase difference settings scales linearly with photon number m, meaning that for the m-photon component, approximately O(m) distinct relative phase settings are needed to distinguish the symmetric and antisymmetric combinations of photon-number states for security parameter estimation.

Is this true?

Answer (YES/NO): YES